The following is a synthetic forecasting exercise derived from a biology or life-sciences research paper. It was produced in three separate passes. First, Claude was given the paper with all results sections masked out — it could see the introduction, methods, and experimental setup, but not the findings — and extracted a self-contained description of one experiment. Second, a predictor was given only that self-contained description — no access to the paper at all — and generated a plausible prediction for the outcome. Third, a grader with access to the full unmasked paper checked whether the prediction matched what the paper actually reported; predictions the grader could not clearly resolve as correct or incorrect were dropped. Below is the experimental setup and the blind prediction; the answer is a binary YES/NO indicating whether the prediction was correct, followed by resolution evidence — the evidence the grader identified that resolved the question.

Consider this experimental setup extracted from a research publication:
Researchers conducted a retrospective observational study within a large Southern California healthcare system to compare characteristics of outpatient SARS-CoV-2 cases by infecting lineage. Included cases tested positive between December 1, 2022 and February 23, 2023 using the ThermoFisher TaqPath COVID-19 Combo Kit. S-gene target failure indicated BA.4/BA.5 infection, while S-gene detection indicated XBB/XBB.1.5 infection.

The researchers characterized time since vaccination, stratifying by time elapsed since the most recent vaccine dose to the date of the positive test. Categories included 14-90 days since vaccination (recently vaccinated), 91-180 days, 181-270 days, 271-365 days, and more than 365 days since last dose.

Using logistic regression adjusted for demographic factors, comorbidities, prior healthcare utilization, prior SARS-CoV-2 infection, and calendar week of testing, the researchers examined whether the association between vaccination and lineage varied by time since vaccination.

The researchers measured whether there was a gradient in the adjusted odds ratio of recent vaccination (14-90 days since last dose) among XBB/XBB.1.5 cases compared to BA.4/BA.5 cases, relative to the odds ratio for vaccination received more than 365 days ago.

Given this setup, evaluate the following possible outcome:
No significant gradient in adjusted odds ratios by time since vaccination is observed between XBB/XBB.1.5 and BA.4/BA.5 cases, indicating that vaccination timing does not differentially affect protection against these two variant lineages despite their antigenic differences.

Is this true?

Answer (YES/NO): YES